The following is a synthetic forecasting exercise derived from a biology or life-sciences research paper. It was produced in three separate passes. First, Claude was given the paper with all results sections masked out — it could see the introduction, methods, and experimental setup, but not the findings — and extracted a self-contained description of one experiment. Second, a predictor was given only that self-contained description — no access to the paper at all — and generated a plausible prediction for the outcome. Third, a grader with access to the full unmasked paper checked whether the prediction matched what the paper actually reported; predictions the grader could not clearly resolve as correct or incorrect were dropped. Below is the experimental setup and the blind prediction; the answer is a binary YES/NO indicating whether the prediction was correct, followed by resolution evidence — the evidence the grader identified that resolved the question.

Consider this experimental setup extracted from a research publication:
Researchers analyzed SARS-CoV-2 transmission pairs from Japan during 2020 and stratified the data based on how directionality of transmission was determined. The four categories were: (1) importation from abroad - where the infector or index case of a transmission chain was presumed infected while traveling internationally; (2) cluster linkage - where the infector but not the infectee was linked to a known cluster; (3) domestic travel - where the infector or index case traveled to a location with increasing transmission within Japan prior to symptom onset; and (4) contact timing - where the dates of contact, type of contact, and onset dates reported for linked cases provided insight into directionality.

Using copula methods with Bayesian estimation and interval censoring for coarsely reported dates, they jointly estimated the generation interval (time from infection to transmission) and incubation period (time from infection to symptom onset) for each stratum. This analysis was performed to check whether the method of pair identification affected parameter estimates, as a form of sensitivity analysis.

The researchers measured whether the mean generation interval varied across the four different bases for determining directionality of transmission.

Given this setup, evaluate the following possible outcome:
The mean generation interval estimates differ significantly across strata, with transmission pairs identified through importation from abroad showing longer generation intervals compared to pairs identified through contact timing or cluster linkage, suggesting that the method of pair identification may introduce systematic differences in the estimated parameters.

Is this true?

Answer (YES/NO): NO